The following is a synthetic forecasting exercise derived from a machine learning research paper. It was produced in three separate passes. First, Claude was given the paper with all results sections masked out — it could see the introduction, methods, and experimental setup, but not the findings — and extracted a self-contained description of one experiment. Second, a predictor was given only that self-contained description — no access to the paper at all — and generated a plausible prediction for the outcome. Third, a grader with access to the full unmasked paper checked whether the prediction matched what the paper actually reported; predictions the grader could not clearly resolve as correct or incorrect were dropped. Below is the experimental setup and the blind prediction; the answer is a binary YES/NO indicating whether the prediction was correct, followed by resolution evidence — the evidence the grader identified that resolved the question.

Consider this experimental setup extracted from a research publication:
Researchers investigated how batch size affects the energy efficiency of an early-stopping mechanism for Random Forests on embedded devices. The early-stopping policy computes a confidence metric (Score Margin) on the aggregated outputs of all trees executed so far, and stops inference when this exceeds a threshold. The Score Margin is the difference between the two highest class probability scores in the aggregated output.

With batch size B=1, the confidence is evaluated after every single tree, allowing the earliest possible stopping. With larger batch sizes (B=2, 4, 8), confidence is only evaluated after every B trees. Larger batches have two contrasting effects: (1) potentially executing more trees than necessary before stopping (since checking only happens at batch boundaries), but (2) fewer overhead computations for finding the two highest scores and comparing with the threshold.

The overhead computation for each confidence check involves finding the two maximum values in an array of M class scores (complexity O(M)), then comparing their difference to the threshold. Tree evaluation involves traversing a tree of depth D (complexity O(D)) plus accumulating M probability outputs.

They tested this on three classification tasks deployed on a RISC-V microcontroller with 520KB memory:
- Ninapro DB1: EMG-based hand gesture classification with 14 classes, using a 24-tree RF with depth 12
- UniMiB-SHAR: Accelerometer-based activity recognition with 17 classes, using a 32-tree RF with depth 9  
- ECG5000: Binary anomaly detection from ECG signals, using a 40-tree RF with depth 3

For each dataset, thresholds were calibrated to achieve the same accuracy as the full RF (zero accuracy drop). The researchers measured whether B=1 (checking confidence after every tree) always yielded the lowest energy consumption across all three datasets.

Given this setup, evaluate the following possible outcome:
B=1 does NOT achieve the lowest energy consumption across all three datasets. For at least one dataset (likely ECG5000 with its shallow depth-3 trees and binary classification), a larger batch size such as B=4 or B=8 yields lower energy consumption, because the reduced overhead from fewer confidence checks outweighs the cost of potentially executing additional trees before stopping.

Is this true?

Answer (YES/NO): YES